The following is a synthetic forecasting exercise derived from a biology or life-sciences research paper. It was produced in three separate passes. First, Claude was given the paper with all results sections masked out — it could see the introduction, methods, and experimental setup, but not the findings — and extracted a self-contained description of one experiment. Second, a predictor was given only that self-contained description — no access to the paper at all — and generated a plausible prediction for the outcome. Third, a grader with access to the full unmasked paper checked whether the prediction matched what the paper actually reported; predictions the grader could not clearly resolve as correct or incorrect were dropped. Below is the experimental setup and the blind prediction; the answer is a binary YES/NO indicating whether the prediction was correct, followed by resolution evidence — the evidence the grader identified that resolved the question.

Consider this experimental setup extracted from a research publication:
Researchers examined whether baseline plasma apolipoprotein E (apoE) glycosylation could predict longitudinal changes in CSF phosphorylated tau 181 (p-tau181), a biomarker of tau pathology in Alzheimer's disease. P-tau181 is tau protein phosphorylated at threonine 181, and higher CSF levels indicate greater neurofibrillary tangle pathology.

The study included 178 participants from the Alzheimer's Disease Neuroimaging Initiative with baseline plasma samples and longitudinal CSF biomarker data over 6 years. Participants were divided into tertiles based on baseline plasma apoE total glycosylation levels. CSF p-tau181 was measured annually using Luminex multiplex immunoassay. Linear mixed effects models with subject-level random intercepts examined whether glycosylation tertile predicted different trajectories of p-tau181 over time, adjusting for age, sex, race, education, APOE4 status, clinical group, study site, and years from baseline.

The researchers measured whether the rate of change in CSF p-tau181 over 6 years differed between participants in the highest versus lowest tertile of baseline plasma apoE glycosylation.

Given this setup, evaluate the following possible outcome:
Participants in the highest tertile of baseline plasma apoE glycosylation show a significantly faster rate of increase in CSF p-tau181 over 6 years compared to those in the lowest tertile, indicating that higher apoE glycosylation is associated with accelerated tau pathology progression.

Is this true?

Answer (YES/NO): NO